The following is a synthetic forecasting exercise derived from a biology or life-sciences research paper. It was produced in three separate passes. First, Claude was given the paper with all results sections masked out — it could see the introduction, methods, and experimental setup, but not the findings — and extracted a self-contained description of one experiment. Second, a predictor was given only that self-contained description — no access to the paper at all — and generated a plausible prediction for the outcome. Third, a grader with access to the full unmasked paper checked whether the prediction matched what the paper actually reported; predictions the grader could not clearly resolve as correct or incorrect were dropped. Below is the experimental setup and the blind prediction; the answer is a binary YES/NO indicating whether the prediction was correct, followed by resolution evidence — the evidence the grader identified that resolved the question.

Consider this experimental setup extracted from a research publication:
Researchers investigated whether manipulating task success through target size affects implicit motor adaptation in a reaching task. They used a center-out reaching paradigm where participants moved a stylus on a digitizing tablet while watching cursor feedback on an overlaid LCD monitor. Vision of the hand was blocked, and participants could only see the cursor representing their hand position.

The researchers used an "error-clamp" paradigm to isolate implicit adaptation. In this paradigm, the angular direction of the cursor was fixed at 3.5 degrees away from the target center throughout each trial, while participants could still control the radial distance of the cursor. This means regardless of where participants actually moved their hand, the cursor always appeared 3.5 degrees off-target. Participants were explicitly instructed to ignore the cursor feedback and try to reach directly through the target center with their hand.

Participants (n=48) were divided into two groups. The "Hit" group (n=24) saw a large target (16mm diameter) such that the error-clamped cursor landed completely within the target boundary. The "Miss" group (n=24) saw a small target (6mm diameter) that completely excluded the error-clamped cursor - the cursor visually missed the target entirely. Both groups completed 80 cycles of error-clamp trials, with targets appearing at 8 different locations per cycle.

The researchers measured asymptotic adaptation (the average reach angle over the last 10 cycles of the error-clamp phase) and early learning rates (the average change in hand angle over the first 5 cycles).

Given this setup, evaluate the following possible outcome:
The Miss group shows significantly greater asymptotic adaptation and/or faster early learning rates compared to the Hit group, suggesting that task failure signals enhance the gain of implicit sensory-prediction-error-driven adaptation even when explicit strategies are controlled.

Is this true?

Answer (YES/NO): NO